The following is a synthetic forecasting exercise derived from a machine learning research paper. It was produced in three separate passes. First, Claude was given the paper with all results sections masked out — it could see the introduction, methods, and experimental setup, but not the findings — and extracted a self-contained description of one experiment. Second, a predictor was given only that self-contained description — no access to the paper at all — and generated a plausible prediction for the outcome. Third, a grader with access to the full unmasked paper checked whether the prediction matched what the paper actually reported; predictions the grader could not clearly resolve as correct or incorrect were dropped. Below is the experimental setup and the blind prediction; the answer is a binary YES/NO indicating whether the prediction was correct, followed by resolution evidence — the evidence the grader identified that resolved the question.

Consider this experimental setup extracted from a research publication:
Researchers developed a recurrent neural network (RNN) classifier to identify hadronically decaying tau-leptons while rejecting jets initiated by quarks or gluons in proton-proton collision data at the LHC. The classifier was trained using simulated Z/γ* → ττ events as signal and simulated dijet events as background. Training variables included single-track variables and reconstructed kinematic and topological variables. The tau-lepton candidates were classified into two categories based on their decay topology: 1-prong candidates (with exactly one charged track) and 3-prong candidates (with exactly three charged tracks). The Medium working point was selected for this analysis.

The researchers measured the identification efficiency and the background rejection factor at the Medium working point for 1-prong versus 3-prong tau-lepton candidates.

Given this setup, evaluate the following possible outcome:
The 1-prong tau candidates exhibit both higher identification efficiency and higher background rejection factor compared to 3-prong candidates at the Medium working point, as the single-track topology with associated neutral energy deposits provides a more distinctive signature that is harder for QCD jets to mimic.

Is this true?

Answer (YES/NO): NO